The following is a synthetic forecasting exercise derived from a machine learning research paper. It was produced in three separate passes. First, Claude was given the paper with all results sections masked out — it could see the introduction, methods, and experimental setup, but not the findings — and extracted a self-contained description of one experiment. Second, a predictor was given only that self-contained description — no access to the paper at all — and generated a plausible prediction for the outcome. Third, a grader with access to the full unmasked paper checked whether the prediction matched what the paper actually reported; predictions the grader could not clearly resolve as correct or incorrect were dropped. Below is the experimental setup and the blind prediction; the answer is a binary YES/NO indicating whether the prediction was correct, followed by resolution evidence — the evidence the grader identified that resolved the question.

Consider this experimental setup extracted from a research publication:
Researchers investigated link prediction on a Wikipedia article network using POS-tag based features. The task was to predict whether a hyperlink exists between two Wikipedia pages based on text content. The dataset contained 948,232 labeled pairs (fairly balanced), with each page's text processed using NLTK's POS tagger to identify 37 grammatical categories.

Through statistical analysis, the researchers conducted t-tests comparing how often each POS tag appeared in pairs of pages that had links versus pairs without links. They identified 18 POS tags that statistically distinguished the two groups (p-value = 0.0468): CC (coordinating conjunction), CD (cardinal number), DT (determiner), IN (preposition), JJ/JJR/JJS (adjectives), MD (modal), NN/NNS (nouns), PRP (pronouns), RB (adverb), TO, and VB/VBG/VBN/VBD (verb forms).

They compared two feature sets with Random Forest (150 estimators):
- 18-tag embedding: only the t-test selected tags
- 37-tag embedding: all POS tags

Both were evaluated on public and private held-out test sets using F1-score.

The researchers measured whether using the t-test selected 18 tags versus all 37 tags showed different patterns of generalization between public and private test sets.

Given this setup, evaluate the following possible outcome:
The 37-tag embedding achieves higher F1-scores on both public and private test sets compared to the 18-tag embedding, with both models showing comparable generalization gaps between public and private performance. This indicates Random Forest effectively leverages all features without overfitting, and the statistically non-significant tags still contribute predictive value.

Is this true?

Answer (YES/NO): NO